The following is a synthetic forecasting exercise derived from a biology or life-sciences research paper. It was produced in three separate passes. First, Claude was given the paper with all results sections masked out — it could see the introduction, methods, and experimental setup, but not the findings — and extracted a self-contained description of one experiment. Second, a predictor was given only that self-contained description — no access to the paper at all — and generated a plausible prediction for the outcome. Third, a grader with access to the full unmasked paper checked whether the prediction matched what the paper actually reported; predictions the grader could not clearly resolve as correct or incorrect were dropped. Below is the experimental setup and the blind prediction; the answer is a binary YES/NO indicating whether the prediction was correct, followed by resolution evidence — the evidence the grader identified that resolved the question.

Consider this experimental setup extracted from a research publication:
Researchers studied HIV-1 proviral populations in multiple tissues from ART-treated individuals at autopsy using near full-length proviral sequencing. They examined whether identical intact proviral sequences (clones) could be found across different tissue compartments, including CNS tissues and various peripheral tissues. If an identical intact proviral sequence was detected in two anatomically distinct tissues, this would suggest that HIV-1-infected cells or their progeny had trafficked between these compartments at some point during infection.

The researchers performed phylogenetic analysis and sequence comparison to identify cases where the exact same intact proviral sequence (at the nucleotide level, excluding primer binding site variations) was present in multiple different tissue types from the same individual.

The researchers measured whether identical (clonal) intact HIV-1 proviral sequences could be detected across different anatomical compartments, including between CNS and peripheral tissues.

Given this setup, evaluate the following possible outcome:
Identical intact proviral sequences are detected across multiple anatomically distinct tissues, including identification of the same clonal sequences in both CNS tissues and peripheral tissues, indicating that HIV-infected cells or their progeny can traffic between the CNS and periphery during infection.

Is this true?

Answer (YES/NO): YES